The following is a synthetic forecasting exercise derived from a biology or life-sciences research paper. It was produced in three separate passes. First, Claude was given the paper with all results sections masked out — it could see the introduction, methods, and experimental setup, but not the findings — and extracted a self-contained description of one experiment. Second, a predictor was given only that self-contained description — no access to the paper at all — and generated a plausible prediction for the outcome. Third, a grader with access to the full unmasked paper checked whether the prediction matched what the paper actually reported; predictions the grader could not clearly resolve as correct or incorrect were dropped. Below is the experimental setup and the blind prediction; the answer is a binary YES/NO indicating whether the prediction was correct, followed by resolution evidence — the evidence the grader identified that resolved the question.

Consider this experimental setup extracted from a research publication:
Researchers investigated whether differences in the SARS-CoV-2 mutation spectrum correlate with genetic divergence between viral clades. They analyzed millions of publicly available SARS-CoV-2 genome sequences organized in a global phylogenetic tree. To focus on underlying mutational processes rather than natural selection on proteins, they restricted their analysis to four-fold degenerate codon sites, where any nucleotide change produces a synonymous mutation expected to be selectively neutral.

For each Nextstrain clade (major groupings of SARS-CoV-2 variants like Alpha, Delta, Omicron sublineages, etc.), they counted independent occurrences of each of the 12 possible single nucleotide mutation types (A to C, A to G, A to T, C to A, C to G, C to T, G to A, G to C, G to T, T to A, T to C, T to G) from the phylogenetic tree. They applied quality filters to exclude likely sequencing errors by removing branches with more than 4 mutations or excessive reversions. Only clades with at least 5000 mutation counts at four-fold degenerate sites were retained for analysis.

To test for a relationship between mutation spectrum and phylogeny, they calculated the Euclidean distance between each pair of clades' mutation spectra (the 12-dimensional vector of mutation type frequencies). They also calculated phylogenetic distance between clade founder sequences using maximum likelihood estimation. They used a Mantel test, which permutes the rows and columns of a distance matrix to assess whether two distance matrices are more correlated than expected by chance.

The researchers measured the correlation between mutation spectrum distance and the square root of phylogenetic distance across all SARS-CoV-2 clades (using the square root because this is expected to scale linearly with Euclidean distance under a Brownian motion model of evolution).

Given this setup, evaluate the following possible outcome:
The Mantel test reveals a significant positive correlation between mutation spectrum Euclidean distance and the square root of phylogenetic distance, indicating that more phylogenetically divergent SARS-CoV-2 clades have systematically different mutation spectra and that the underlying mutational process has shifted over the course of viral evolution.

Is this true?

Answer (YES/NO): YES